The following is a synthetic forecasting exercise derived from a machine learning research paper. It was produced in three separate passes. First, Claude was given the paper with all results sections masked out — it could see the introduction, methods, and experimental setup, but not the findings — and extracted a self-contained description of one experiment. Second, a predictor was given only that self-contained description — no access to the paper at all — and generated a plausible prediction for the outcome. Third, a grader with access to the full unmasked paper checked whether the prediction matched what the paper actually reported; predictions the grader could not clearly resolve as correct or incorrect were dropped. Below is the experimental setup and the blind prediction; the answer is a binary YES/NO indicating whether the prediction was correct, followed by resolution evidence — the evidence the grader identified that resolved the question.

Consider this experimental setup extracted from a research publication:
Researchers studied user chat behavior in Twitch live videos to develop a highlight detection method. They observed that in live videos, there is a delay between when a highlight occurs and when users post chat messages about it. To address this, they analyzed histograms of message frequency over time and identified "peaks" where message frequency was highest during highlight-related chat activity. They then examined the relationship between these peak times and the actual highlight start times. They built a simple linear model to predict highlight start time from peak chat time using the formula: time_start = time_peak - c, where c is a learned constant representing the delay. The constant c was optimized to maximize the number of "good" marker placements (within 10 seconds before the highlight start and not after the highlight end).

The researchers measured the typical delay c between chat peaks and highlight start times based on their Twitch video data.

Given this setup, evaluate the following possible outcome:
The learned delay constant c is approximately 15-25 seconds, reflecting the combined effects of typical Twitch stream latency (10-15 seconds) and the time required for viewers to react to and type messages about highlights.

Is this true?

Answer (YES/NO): NO